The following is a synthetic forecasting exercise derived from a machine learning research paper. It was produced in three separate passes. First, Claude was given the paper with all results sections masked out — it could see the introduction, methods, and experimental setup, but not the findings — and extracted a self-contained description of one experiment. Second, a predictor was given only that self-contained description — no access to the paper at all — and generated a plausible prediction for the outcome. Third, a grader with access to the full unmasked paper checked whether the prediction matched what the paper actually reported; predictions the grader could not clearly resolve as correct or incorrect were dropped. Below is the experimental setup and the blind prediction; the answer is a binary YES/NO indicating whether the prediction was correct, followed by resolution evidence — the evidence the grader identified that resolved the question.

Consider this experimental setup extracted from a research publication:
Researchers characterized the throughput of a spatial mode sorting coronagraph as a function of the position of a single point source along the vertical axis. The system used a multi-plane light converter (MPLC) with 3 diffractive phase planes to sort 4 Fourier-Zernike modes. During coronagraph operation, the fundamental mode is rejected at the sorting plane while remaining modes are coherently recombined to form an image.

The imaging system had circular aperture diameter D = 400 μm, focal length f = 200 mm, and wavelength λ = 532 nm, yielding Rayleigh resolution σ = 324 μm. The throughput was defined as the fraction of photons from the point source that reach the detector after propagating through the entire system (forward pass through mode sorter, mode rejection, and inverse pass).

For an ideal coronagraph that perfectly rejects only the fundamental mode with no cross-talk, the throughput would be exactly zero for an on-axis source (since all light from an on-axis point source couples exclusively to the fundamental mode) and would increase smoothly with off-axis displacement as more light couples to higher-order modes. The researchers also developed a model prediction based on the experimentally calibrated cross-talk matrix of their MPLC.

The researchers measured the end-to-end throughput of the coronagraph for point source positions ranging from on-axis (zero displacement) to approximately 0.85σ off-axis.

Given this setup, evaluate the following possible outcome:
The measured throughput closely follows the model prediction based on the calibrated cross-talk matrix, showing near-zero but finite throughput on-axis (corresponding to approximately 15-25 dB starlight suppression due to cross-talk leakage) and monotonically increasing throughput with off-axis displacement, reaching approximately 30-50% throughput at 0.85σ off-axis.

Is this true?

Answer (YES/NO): NO